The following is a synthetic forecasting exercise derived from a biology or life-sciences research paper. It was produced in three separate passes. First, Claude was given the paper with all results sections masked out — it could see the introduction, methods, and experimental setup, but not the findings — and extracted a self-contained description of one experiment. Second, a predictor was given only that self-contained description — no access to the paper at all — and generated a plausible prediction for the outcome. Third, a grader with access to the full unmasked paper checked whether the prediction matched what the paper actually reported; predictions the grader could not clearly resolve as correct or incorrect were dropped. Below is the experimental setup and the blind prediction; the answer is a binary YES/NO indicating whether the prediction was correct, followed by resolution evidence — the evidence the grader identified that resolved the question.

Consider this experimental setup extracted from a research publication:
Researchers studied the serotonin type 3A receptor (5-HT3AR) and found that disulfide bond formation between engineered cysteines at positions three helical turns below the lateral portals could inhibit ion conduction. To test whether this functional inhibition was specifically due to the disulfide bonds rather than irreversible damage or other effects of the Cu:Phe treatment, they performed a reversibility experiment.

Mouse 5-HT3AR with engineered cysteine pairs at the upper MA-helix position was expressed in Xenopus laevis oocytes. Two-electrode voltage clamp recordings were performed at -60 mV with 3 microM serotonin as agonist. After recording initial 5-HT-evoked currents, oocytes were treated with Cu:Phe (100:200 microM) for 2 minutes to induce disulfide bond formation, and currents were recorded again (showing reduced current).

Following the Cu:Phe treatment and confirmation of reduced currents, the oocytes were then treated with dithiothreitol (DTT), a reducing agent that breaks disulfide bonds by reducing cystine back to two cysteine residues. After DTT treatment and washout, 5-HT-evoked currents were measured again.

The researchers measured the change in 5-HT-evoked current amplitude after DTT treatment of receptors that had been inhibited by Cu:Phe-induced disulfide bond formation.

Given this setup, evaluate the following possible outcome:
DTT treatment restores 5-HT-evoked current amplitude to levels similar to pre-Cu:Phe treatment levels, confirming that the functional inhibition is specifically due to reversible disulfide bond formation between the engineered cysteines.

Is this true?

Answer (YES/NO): NO